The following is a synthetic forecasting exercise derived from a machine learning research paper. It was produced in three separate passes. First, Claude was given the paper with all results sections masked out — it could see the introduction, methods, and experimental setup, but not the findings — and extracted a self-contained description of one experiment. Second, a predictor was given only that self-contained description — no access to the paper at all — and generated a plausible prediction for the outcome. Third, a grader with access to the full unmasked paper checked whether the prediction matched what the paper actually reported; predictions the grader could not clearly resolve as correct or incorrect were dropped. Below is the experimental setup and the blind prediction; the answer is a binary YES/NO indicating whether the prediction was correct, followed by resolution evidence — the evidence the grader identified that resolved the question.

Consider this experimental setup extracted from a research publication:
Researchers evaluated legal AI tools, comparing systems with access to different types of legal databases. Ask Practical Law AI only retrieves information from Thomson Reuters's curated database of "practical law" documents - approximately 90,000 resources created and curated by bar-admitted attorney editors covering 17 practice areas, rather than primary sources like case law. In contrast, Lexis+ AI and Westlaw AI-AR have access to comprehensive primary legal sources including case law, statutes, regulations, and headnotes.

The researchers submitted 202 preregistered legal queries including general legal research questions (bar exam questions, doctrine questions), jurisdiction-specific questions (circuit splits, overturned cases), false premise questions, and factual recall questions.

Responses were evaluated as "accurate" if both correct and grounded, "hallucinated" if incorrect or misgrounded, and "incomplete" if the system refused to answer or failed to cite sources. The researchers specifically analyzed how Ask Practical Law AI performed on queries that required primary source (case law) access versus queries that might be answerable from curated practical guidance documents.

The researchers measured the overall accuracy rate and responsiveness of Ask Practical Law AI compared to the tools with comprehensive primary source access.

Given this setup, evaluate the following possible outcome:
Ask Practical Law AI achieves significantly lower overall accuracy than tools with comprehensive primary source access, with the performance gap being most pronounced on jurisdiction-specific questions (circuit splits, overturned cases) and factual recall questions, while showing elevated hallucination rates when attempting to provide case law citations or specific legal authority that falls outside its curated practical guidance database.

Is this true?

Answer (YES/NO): NO